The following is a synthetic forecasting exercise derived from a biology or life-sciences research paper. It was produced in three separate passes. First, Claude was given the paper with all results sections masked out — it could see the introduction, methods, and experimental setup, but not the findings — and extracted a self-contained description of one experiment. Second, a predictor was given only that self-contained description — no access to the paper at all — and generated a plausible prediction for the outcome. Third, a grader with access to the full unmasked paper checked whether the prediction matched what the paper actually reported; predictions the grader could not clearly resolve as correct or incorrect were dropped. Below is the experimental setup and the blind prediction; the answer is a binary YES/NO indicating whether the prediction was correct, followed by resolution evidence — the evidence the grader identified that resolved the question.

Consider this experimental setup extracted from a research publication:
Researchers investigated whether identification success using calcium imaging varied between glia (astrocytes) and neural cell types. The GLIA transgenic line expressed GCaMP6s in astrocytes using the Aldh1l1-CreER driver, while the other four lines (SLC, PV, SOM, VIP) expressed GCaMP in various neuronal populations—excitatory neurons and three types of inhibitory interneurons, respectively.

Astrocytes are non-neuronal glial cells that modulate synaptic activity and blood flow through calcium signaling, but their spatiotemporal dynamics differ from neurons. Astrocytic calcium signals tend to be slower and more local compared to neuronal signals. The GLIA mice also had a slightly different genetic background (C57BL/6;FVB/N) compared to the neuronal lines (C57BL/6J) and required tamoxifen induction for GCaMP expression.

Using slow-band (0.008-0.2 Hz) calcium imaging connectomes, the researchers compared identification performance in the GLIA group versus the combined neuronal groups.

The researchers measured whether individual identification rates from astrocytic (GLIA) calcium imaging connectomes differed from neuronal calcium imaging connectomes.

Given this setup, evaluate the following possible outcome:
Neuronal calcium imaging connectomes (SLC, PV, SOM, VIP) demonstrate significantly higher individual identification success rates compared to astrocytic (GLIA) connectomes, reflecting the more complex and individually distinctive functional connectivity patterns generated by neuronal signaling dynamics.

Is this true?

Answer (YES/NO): NO